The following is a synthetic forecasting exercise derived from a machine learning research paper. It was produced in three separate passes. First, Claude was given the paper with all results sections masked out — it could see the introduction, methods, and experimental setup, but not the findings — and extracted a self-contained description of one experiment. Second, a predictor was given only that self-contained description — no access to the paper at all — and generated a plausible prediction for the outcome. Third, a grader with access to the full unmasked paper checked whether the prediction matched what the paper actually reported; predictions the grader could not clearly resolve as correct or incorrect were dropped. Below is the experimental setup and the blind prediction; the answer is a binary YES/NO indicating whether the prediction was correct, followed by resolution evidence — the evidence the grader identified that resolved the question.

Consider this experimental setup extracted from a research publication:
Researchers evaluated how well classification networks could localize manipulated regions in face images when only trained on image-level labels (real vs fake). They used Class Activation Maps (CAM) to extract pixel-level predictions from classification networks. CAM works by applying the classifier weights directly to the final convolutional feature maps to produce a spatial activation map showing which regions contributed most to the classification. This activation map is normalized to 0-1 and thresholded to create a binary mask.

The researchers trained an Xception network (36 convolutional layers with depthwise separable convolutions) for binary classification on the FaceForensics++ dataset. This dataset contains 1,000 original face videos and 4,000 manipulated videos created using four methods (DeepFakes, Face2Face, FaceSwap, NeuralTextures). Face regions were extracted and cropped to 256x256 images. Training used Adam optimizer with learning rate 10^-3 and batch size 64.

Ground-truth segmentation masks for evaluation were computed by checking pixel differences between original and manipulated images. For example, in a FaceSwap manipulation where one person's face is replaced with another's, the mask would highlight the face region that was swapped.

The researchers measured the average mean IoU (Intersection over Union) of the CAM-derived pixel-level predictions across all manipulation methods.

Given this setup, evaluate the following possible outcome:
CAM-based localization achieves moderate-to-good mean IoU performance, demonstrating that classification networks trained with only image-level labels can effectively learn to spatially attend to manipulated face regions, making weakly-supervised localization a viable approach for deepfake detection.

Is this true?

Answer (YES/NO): NO